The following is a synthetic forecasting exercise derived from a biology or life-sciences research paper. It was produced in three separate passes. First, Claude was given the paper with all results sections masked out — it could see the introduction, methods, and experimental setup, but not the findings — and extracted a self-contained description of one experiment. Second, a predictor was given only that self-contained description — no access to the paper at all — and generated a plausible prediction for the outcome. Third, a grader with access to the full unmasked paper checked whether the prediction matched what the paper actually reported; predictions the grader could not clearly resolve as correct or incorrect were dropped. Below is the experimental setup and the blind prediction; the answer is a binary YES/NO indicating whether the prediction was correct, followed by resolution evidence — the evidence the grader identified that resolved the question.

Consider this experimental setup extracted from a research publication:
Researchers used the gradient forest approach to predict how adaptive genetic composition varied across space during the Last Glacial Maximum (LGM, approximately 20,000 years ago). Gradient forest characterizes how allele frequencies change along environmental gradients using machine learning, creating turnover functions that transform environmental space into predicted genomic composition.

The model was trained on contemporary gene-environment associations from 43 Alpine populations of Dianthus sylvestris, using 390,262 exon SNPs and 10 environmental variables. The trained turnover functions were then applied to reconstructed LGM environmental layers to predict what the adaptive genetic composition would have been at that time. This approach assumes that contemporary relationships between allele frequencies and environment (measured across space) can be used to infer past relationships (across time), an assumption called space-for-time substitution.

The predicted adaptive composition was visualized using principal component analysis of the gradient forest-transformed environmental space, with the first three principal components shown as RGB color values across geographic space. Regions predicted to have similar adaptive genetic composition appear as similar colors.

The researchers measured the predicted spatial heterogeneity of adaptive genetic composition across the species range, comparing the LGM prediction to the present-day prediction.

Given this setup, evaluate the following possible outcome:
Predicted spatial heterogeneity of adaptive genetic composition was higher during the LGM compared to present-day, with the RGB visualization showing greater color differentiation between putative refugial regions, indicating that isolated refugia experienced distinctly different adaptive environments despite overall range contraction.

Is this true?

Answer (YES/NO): NO